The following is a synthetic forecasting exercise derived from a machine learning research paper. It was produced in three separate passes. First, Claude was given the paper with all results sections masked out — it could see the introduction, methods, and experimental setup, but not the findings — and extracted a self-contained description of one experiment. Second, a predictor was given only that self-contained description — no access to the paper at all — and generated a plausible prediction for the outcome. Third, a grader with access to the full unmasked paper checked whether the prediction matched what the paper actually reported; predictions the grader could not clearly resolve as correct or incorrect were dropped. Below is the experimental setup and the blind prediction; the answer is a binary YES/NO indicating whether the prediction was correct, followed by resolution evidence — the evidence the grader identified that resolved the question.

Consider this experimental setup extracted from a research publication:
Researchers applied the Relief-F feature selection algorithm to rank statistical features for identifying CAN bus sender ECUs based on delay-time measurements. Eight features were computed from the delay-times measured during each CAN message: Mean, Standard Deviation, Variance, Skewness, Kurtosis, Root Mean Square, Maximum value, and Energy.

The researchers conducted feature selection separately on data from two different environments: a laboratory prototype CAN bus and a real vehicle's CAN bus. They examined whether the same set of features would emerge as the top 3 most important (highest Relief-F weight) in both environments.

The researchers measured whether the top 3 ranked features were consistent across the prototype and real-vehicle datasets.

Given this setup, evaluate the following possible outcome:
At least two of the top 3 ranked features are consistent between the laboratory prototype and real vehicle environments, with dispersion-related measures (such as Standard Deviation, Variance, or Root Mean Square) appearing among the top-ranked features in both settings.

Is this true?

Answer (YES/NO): YES